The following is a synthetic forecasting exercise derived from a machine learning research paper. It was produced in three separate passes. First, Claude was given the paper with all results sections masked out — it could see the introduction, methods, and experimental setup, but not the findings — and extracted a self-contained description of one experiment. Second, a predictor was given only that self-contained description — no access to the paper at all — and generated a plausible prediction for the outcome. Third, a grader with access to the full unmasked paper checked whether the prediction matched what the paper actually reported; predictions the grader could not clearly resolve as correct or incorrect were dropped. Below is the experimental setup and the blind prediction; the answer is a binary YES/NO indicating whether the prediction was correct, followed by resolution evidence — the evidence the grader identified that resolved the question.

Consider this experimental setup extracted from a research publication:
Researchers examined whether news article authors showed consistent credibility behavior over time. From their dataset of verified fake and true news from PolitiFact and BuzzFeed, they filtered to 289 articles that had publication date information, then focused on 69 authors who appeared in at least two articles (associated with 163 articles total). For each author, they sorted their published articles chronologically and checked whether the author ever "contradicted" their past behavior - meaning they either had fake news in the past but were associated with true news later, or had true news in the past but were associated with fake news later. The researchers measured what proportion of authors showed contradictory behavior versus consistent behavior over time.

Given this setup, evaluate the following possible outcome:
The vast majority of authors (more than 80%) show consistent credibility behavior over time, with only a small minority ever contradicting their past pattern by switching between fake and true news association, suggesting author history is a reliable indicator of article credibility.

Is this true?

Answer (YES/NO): YES